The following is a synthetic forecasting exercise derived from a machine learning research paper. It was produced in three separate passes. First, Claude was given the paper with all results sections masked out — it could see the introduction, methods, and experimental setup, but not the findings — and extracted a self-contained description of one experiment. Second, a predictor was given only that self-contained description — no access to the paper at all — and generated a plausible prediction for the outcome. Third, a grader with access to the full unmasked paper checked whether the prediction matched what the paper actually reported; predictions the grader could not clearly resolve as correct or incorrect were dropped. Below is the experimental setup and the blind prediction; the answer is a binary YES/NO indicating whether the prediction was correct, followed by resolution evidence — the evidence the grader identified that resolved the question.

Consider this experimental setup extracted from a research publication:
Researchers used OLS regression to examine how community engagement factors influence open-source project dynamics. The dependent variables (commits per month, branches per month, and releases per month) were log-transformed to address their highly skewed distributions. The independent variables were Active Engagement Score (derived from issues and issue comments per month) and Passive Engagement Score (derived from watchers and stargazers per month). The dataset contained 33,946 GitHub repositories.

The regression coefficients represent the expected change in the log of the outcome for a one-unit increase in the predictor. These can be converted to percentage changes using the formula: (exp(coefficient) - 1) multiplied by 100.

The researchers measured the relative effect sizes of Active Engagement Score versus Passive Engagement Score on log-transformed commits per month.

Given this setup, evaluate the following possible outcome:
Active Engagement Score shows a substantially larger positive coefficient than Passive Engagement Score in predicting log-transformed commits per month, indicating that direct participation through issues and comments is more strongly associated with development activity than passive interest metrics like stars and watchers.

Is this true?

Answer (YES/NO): YES